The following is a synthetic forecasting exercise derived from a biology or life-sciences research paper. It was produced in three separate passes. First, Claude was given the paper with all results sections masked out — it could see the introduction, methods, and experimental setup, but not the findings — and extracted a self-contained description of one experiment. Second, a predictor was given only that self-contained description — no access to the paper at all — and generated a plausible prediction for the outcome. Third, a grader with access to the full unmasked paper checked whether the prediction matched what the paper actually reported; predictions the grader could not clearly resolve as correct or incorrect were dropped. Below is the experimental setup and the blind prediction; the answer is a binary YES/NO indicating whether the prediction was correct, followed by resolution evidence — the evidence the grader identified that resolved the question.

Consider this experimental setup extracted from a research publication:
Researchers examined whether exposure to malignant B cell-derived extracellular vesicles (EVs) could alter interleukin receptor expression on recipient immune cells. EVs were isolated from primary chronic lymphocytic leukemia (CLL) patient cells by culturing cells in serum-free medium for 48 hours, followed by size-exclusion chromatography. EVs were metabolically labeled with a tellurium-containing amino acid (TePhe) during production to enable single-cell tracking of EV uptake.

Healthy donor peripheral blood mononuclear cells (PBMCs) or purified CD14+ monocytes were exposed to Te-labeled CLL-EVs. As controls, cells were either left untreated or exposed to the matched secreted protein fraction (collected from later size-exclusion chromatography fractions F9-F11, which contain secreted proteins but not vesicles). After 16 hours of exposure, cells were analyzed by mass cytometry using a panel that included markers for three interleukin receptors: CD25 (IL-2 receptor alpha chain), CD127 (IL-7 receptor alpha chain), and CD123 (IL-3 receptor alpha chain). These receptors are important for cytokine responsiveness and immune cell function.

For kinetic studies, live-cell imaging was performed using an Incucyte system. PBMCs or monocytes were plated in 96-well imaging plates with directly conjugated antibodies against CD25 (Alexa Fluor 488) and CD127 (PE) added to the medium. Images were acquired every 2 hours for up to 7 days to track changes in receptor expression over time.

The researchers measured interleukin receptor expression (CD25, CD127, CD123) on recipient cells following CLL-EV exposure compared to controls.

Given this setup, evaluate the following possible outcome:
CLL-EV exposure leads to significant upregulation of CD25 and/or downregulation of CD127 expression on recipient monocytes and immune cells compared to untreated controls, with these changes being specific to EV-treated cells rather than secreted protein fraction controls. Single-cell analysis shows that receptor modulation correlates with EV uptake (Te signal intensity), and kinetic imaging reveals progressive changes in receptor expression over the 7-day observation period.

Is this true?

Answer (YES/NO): NO